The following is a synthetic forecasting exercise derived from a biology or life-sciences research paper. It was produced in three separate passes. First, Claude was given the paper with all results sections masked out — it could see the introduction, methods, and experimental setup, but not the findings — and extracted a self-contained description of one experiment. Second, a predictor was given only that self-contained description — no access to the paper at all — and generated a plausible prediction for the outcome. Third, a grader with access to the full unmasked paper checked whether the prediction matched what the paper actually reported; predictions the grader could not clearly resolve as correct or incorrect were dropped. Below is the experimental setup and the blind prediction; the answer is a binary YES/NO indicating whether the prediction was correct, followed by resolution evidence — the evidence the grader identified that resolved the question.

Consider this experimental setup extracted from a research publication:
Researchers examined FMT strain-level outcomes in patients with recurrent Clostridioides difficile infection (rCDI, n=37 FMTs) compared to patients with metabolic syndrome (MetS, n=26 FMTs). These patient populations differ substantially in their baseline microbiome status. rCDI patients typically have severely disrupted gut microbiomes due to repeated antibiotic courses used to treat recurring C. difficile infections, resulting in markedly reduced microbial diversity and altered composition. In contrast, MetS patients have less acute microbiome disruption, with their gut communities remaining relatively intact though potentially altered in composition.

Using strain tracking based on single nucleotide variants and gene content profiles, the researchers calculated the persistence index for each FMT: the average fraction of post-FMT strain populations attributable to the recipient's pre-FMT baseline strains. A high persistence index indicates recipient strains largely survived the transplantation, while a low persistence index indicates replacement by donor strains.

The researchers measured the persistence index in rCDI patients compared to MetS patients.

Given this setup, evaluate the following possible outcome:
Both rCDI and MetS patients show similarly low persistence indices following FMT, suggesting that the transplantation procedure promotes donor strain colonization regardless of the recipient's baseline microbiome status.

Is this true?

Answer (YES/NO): NO